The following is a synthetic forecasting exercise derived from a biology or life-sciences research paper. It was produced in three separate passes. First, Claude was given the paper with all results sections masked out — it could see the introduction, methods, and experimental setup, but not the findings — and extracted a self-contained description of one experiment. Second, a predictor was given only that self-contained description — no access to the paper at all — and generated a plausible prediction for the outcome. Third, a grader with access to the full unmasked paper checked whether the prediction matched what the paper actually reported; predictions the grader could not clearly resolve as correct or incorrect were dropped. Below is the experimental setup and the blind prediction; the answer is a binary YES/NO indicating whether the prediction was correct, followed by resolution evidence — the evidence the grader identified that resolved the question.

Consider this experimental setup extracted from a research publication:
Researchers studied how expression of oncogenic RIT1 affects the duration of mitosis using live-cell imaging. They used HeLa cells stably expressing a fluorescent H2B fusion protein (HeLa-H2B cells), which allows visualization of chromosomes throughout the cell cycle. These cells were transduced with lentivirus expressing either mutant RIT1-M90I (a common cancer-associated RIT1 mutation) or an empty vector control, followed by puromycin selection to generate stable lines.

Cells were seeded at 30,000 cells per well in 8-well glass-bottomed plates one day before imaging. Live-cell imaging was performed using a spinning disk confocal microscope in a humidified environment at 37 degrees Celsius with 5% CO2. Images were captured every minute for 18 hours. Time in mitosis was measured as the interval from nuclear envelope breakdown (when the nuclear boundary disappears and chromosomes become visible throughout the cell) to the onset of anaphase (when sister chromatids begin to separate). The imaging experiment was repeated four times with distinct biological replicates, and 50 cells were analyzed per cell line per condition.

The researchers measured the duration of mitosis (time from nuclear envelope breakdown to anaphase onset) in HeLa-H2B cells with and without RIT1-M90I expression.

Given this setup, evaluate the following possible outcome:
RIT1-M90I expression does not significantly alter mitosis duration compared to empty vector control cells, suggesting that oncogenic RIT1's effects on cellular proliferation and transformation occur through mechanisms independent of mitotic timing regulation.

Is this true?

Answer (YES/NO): NO